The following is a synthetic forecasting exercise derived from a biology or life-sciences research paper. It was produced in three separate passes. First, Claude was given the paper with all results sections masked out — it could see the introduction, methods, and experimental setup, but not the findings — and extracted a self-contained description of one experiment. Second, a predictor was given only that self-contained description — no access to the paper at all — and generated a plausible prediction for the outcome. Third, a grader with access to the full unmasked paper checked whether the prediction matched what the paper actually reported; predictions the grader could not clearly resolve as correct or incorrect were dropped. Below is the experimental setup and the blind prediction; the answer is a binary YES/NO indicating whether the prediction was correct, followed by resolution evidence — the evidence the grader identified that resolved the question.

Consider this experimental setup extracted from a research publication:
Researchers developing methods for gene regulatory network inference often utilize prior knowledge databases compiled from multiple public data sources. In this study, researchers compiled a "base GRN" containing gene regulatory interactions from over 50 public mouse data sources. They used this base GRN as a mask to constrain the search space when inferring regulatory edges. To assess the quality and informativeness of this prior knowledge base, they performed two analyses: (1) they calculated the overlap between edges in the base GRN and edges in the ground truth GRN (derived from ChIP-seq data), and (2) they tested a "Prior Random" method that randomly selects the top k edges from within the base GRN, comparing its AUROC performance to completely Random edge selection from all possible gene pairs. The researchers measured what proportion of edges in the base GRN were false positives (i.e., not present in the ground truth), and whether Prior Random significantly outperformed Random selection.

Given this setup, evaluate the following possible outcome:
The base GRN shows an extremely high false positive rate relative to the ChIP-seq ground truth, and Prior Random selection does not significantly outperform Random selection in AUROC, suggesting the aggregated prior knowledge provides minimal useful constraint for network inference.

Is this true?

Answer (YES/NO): YES